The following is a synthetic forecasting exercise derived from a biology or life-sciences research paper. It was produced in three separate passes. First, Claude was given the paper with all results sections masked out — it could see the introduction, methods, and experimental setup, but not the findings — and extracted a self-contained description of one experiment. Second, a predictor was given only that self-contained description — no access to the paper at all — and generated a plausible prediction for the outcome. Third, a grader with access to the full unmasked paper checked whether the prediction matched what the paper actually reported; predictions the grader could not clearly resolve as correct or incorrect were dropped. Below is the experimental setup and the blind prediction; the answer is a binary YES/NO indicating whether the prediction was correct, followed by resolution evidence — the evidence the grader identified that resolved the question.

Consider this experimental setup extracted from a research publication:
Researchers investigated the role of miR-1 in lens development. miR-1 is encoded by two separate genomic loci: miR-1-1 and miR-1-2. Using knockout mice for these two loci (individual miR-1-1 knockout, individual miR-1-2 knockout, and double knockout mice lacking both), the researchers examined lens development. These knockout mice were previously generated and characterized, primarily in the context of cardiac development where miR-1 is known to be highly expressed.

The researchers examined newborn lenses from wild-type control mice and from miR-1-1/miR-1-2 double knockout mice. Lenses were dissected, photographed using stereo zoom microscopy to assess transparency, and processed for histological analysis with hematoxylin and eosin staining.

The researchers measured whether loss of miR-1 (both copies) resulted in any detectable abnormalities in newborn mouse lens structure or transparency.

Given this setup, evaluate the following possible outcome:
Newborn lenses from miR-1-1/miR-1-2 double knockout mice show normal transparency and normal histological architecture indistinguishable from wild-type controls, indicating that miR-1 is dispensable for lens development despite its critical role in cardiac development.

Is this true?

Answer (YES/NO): YES